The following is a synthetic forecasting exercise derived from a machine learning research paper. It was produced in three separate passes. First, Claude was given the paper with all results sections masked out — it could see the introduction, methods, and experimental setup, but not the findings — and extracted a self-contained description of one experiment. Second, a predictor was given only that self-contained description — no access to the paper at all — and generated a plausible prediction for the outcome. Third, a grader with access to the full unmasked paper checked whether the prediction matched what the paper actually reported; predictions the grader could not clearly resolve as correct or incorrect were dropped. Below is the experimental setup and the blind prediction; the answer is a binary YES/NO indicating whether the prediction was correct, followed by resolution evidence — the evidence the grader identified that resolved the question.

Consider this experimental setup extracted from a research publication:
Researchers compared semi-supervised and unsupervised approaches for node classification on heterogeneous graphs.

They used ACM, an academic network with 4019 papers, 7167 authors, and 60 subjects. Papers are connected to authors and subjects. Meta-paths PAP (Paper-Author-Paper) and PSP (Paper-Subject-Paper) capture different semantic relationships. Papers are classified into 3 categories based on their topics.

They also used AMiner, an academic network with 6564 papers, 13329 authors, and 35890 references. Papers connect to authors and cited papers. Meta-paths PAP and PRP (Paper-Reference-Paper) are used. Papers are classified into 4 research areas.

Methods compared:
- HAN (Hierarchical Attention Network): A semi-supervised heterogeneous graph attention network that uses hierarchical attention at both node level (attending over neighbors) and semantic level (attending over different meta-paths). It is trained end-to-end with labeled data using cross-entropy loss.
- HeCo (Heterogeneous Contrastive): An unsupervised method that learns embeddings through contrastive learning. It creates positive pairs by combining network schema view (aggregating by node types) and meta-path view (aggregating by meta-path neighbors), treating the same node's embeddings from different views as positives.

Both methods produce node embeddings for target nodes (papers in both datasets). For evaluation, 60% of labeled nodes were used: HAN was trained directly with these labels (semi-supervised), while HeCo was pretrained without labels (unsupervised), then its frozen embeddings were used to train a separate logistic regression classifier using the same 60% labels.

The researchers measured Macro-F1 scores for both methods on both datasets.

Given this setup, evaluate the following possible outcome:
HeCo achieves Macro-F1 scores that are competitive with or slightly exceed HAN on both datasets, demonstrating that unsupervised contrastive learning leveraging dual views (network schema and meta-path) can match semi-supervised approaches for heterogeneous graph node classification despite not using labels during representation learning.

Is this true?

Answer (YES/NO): NO